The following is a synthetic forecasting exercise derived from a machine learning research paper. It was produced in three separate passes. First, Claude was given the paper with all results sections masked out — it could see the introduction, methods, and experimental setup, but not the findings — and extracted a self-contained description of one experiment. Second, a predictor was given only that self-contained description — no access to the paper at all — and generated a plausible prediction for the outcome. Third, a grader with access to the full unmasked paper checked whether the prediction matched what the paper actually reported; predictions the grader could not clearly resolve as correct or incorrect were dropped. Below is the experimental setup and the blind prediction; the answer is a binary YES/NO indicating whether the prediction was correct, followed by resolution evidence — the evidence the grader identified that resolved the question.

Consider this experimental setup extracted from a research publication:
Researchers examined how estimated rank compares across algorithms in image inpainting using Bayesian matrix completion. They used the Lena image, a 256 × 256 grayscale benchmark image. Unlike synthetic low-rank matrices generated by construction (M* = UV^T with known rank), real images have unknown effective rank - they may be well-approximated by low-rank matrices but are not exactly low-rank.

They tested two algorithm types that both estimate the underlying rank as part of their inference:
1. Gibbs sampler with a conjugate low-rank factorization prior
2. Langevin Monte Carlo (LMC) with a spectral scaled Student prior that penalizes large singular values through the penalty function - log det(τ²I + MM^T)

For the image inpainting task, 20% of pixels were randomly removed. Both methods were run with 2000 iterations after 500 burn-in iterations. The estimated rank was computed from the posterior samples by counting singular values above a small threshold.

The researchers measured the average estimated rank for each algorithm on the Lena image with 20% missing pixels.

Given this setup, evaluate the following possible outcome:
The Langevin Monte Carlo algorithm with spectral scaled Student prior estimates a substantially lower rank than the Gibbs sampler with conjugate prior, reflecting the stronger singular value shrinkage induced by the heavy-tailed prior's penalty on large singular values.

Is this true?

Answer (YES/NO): NO